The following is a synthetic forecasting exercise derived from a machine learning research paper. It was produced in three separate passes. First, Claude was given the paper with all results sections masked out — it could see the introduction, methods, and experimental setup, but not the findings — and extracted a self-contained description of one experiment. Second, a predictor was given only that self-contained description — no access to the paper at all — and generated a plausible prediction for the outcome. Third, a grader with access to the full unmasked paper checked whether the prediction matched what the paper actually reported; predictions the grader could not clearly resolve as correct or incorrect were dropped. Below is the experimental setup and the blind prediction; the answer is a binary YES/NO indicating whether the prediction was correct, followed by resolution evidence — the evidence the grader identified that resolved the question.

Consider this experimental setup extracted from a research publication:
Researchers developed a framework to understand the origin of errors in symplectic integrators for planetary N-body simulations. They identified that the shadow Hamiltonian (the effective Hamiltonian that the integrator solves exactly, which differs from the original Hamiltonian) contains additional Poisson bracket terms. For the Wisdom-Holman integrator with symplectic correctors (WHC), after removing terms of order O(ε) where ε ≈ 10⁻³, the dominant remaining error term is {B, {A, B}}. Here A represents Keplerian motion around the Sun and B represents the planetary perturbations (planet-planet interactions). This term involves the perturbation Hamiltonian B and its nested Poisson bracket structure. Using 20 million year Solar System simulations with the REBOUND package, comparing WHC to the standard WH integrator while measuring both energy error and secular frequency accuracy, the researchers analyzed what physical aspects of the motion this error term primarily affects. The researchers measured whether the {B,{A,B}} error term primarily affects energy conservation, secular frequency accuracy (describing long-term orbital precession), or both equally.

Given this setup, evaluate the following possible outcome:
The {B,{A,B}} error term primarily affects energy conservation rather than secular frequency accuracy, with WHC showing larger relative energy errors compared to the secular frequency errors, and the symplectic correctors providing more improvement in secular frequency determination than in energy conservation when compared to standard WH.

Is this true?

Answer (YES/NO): NO